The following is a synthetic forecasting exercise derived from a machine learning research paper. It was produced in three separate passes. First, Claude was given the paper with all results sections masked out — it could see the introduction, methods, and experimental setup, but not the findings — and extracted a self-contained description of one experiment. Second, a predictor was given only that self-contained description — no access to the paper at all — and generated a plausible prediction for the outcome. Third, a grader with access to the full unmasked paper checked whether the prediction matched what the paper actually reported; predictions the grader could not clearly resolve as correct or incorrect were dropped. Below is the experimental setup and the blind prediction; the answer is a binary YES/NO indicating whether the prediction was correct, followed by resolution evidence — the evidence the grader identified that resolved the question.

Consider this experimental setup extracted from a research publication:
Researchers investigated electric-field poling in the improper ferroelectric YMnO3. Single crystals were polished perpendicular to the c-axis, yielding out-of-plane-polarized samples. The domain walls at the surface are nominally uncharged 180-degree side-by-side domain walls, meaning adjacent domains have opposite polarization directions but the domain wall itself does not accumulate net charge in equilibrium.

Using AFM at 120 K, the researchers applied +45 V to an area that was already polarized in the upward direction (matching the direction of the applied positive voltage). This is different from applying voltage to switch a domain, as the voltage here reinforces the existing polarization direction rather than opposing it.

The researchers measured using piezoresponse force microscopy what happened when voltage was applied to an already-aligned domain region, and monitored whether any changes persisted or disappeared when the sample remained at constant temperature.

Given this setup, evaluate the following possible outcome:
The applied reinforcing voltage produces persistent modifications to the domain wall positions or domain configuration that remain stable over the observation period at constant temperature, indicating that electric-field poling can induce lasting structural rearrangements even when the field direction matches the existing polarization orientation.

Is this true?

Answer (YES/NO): NO